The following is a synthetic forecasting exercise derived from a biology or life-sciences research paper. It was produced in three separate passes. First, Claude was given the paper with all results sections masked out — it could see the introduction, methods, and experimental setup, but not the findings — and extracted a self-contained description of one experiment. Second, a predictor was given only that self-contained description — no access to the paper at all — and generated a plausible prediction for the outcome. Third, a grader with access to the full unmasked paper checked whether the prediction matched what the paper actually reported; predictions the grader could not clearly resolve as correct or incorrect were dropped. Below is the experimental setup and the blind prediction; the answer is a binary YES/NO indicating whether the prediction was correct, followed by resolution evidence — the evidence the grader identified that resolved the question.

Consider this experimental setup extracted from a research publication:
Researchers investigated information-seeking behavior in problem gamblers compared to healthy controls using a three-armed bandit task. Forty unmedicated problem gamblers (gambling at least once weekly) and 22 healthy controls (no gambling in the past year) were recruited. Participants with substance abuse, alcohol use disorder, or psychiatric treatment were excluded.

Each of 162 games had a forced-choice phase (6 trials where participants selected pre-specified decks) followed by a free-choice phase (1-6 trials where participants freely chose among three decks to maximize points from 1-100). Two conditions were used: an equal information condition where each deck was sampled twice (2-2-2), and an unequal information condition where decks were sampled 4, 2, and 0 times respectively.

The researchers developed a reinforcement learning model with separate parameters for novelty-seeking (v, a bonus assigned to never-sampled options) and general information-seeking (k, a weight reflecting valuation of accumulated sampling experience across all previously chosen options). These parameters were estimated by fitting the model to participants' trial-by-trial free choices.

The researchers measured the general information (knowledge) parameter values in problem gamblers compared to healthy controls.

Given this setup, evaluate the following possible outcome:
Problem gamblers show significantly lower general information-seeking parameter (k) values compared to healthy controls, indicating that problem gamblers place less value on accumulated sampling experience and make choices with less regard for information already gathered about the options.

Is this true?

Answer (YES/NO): NO